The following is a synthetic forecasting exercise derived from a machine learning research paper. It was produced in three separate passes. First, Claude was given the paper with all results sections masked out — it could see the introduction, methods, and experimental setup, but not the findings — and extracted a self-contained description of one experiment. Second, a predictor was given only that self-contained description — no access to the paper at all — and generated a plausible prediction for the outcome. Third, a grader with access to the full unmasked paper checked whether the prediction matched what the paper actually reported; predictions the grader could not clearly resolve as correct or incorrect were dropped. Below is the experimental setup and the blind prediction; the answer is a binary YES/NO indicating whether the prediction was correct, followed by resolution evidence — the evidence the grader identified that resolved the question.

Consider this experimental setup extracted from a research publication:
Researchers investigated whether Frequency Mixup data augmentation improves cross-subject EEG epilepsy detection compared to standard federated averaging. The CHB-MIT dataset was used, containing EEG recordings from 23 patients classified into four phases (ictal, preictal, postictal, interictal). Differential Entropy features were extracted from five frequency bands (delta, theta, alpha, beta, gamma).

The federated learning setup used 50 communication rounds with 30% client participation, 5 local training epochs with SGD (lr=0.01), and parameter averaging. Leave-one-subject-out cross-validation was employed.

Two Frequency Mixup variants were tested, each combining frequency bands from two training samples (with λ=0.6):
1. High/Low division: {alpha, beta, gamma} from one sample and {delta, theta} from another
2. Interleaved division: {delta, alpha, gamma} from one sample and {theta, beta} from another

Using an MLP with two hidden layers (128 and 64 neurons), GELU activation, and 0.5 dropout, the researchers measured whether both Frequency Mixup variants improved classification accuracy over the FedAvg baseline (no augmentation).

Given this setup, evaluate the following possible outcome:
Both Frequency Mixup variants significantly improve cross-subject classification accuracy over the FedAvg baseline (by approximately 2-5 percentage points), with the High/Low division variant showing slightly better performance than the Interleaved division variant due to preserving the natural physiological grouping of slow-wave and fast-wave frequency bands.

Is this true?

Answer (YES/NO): NO